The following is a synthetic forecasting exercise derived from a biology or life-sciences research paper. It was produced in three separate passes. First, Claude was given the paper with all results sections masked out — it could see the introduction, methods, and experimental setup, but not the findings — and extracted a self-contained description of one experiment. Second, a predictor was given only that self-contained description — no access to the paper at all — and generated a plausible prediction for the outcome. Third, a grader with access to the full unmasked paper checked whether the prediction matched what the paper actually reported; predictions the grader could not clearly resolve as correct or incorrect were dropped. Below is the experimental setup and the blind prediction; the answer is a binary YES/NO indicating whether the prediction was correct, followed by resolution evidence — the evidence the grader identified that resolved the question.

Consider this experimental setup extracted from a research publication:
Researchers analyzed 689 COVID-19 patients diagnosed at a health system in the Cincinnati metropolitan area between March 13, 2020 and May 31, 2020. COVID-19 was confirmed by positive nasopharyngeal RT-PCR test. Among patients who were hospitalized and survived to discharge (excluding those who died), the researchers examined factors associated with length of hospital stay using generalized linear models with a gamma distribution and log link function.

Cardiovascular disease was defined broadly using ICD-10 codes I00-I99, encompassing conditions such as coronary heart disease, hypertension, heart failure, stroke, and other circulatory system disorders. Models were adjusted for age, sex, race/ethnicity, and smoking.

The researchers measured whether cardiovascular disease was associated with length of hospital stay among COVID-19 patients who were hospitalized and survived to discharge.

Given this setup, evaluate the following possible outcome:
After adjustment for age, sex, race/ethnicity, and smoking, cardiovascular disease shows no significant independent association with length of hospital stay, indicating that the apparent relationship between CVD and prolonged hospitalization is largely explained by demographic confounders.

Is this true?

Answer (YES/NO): NO